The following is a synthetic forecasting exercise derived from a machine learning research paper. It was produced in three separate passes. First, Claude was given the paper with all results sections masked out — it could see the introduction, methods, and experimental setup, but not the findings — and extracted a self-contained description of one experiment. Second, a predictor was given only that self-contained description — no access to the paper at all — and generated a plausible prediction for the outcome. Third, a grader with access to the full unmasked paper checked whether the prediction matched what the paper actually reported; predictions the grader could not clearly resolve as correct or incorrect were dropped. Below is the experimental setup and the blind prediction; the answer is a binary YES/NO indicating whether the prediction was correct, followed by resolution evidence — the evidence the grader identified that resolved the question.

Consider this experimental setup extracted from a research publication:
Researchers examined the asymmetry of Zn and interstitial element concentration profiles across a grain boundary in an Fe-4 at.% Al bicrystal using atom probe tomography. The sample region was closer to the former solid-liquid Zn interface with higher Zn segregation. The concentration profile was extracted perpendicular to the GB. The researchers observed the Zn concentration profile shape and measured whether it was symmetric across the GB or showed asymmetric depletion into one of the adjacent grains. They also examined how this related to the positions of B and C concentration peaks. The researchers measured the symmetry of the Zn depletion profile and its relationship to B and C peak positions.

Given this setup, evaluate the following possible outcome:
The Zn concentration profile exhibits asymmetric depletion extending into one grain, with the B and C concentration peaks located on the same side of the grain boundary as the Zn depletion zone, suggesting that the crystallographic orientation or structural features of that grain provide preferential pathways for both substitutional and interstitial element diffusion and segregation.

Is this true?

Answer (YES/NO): NO